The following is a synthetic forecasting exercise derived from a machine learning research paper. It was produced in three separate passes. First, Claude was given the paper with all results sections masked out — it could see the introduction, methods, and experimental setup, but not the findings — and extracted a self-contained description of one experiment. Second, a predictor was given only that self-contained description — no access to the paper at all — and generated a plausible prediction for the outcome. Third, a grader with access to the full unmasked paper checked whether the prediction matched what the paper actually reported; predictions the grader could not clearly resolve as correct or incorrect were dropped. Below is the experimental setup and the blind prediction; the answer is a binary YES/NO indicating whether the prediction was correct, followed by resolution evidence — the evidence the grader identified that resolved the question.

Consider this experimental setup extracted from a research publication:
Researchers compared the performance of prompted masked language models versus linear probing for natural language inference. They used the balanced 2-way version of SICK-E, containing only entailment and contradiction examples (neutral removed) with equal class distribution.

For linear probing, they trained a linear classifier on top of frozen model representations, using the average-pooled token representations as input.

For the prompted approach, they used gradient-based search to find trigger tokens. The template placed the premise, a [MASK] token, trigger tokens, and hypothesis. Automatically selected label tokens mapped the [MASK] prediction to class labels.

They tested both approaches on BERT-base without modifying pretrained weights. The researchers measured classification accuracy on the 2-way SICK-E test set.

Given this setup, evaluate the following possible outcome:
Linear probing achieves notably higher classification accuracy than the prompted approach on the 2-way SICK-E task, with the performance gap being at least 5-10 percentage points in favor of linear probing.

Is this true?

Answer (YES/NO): YES